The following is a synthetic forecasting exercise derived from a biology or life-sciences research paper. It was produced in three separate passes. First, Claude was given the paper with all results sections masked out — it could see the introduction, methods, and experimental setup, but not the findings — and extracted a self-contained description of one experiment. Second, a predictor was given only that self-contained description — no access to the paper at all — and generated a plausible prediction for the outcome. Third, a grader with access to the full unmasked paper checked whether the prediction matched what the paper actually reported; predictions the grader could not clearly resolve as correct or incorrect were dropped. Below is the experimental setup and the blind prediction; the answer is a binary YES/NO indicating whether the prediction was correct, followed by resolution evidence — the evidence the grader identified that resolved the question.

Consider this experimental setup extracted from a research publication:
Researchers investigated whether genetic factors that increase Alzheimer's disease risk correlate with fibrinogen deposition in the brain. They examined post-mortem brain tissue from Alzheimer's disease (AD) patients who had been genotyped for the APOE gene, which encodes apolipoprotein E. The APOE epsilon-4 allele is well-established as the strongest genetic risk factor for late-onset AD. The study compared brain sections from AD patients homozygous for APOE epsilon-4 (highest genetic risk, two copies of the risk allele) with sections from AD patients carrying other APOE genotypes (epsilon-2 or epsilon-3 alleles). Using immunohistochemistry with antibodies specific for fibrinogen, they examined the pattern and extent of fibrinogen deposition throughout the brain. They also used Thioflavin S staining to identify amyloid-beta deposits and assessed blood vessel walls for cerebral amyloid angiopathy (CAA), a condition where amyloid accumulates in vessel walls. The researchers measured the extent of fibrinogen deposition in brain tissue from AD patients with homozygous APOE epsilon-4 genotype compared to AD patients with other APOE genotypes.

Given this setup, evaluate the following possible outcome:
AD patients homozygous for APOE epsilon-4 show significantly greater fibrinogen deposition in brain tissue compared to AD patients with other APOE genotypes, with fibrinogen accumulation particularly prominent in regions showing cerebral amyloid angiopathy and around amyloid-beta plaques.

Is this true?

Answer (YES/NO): YES